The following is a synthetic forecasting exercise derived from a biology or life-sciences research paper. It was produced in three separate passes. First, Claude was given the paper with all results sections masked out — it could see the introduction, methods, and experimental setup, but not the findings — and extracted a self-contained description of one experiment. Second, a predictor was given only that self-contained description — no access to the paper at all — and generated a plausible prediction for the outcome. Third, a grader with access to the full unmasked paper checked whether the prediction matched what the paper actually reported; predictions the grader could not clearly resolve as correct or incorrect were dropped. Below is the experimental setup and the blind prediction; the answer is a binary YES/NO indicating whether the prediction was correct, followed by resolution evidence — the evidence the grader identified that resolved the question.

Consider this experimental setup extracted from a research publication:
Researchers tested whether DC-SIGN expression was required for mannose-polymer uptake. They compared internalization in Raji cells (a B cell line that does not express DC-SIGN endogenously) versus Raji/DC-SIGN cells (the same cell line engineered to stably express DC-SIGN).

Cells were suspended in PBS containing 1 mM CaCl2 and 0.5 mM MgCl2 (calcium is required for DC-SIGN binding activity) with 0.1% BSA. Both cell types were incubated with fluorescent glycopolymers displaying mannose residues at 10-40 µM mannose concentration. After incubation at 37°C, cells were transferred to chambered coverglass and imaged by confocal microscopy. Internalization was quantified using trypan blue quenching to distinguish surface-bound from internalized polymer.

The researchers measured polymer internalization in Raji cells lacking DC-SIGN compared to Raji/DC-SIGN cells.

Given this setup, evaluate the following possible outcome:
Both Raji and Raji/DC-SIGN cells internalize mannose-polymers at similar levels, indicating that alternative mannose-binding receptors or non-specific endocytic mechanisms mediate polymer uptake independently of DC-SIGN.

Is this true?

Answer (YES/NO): NO